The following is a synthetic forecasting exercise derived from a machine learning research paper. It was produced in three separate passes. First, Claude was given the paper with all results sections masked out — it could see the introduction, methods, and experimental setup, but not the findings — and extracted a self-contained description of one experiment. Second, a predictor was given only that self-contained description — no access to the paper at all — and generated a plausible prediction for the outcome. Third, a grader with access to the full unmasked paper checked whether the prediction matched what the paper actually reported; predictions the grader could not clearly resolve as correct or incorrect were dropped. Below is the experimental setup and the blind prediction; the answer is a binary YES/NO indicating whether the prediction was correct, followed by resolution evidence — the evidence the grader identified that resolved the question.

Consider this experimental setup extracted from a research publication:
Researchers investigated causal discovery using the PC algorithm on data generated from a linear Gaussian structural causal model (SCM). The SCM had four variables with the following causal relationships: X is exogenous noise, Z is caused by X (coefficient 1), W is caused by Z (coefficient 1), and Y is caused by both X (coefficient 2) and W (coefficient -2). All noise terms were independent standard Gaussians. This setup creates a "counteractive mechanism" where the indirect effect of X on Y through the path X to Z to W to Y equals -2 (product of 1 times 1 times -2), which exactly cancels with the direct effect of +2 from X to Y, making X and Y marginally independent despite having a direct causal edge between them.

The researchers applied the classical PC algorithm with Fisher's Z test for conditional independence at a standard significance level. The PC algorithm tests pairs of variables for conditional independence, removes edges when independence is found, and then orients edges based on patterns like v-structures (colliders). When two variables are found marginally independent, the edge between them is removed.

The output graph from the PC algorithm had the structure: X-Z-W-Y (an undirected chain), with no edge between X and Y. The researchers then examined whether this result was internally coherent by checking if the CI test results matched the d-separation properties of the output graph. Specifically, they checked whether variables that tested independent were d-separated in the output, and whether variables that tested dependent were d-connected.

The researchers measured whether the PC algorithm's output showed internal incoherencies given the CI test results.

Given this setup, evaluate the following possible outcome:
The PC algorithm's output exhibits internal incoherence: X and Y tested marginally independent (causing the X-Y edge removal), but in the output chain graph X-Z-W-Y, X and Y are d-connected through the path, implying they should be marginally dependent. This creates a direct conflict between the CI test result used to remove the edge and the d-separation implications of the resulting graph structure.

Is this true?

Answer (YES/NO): YES